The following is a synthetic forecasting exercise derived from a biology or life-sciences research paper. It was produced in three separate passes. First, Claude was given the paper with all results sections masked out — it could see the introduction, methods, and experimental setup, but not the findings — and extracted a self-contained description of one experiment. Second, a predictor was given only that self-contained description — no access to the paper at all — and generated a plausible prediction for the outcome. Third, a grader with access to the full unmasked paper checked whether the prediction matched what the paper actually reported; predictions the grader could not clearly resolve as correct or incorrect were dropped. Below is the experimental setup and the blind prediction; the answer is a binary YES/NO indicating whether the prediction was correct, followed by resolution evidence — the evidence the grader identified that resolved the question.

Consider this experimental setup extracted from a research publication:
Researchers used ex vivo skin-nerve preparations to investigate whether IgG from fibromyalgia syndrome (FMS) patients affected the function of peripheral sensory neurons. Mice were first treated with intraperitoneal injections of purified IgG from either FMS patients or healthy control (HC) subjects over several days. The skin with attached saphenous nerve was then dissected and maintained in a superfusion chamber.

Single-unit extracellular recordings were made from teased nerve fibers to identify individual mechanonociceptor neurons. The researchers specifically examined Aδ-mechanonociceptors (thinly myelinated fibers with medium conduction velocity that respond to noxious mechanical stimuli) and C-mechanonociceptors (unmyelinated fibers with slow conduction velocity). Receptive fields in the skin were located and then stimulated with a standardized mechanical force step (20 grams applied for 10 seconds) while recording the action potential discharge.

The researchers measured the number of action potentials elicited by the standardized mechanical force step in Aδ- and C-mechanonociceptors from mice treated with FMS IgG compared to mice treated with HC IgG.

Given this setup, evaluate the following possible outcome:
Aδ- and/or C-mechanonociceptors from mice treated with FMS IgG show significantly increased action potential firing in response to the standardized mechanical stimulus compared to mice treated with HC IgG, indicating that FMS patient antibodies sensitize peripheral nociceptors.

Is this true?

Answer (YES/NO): YES